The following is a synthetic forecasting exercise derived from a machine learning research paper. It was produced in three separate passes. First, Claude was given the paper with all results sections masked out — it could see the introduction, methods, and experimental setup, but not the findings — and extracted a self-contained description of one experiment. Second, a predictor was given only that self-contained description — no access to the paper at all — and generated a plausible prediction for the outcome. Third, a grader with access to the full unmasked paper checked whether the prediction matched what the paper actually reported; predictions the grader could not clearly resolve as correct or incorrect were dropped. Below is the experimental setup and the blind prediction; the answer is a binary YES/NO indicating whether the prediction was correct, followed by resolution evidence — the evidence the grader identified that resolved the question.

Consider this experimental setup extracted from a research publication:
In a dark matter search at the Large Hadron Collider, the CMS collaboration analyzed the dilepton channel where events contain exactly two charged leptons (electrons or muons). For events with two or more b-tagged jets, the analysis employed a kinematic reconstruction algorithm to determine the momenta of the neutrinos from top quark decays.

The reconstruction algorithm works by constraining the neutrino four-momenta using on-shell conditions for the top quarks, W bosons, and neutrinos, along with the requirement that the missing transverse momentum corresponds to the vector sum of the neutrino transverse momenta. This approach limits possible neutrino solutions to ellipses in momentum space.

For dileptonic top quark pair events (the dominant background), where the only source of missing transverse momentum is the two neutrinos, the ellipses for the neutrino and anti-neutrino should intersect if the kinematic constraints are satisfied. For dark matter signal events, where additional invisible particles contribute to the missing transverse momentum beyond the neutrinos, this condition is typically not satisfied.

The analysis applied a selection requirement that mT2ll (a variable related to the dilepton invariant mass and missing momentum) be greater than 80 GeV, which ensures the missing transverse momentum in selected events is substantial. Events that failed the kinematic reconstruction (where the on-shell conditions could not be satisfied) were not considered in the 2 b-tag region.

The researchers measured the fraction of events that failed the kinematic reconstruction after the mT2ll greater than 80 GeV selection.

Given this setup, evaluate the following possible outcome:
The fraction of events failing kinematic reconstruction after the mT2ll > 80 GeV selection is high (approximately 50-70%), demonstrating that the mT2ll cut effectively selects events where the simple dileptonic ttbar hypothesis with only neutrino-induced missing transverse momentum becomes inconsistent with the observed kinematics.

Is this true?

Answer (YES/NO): NO